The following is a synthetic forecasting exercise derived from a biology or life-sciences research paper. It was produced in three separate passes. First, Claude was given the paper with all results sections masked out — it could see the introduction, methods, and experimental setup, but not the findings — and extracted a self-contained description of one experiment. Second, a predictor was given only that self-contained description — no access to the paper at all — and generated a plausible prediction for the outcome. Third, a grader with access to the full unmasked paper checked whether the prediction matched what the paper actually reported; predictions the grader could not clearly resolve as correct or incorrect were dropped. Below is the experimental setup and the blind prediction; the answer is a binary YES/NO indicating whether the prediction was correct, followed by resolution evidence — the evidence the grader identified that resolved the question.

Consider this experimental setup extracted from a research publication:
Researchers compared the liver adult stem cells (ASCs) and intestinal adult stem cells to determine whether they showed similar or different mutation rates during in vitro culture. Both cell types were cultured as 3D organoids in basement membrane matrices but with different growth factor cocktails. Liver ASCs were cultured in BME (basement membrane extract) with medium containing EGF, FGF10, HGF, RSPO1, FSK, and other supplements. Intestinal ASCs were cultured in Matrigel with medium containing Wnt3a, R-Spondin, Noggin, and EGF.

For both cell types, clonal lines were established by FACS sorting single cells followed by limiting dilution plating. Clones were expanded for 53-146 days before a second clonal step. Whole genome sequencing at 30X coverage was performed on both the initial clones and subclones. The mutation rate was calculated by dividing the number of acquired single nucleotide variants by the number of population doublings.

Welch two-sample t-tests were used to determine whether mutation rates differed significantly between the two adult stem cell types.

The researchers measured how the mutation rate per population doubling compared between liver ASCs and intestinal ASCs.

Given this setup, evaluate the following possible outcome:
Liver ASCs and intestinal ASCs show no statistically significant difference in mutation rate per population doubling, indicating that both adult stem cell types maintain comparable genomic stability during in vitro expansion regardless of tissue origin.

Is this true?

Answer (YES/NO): YES